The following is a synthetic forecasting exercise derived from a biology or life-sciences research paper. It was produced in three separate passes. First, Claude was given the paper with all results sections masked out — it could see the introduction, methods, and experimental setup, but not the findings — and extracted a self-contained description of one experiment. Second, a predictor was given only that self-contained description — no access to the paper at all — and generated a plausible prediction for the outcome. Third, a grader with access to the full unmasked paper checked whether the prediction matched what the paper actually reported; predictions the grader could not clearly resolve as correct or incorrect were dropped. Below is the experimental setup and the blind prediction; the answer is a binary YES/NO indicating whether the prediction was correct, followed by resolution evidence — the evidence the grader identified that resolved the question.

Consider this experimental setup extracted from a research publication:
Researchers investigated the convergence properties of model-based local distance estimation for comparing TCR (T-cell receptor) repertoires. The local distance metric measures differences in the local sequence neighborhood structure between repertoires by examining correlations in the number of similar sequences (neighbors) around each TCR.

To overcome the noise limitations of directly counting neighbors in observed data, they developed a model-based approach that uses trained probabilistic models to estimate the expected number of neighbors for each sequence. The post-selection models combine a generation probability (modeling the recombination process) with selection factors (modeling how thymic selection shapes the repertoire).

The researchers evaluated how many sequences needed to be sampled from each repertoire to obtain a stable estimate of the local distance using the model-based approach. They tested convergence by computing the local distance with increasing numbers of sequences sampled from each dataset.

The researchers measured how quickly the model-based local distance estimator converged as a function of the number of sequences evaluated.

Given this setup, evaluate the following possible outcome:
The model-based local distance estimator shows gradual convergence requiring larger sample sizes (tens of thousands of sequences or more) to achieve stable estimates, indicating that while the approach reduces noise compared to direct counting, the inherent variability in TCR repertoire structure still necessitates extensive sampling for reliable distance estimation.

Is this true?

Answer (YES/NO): NO